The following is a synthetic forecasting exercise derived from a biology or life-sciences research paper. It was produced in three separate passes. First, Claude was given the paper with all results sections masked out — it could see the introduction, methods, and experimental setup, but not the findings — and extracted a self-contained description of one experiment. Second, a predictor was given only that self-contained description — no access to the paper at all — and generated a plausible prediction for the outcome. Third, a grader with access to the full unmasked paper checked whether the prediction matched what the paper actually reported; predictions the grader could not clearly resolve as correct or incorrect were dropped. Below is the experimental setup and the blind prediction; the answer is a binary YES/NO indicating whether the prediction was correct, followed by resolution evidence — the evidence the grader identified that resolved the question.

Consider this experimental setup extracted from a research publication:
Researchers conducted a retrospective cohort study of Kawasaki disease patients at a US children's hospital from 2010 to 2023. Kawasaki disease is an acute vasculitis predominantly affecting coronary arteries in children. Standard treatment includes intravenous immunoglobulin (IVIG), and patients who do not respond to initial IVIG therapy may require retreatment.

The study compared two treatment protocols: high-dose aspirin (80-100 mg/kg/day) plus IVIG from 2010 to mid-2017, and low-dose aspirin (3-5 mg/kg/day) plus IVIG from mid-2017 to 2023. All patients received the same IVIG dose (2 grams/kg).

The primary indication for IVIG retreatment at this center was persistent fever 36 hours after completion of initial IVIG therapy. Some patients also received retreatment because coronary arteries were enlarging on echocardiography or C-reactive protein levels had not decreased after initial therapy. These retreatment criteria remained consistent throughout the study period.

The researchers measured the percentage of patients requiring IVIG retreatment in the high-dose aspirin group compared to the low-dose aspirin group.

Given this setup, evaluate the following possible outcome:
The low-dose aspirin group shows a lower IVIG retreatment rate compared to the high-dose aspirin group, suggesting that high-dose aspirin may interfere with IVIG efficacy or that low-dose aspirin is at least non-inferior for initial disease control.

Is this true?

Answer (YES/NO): NO